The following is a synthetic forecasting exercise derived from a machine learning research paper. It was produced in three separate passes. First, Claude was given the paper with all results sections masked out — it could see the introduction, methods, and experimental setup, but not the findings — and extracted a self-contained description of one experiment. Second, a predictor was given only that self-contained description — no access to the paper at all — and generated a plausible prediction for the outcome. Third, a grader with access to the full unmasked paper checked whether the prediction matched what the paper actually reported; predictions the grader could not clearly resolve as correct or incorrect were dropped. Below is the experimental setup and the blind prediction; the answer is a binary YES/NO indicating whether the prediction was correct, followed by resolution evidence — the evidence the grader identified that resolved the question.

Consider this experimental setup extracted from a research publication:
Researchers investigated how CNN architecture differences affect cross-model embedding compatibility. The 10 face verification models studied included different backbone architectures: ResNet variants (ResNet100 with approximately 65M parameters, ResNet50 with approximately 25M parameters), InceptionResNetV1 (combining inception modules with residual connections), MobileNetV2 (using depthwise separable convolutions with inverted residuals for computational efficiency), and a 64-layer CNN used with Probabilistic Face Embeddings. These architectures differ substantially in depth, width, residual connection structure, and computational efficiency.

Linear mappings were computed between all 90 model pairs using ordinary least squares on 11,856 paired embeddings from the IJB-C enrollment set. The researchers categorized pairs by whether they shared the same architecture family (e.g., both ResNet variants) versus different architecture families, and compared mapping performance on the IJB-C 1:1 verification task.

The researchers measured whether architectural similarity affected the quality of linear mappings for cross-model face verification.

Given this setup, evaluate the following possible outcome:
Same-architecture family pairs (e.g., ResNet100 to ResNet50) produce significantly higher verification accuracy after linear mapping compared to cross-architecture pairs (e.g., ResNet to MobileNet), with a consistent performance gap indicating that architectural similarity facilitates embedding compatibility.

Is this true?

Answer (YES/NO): NO